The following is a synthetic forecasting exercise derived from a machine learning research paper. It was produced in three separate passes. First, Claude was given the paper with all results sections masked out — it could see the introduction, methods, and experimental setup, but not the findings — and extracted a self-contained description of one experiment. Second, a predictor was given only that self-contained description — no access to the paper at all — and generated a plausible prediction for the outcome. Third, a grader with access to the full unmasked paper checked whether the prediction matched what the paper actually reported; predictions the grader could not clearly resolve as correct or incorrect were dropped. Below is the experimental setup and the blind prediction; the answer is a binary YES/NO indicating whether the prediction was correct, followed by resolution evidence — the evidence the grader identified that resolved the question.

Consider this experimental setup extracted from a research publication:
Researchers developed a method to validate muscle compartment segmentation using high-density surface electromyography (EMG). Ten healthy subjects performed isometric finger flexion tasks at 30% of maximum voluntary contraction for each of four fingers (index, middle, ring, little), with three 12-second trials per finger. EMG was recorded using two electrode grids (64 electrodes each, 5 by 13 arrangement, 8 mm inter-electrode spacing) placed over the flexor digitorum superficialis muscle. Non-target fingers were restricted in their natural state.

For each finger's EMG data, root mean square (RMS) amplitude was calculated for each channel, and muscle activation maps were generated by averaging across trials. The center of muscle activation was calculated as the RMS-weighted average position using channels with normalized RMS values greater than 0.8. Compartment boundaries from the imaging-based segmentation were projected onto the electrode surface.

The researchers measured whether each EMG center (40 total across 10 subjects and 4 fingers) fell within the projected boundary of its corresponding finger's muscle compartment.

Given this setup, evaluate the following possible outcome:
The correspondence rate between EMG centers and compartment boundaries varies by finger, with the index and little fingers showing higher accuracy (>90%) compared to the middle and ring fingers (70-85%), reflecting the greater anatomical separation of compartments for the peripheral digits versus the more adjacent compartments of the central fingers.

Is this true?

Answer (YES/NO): NO